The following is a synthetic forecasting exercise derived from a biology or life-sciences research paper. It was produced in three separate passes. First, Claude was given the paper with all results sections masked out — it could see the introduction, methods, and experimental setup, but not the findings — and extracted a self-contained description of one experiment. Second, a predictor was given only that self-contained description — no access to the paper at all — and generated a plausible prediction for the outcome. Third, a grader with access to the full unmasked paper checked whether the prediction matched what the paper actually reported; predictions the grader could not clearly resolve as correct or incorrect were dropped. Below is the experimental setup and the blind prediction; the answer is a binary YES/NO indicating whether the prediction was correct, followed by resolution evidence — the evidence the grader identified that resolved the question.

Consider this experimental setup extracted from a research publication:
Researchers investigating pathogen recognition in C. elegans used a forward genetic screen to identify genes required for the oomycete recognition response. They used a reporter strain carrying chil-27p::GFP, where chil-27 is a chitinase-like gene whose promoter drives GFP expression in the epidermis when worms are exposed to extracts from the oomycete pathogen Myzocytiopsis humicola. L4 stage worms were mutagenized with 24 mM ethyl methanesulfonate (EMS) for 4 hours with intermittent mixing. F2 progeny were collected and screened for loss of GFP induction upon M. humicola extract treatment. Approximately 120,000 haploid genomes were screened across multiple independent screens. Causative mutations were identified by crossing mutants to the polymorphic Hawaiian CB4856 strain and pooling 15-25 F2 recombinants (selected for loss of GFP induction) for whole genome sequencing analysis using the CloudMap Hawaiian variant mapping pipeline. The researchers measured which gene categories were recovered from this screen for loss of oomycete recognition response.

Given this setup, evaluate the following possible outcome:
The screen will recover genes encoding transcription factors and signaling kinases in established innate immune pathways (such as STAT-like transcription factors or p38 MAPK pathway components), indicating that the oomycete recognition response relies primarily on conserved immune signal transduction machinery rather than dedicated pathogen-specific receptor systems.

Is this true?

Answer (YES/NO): NO